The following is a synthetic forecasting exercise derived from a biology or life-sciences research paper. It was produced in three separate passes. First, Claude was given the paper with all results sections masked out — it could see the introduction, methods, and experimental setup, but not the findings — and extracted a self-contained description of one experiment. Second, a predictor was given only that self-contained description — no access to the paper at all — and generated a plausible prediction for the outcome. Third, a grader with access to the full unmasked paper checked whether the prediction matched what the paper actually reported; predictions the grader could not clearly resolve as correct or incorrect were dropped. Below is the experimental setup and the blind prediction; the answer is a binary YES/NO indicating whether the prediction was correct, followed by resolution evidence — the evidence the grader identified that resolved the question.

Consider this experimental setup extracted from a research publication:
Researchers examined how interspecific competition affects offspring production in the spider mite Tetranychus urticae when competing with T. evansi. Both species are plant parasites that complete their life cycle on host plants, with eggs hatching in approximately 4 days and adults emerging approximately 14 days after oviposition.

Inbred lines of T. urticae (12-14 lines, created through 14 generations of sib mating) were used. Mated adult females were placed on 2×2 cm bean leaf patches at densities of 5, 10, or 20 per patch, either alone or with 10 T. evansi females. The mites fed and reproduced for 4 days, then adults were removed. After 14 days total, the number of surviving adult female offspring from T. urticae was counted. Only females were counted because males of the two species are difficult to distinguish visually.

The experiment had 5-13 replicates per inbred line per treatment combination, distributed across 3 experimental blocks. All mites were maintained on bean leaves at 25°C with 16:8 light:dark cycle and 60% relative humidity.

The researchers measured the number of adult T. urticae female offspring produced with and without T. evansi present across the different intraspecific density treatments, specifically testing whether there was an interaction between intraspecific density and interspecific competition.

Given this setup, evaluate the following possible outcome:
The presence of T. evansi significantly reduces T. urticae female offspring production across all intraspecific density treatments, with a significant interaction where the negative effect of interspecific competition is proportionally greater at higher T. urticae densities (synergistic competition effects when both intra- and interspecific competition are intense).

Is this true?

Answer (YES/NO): NO